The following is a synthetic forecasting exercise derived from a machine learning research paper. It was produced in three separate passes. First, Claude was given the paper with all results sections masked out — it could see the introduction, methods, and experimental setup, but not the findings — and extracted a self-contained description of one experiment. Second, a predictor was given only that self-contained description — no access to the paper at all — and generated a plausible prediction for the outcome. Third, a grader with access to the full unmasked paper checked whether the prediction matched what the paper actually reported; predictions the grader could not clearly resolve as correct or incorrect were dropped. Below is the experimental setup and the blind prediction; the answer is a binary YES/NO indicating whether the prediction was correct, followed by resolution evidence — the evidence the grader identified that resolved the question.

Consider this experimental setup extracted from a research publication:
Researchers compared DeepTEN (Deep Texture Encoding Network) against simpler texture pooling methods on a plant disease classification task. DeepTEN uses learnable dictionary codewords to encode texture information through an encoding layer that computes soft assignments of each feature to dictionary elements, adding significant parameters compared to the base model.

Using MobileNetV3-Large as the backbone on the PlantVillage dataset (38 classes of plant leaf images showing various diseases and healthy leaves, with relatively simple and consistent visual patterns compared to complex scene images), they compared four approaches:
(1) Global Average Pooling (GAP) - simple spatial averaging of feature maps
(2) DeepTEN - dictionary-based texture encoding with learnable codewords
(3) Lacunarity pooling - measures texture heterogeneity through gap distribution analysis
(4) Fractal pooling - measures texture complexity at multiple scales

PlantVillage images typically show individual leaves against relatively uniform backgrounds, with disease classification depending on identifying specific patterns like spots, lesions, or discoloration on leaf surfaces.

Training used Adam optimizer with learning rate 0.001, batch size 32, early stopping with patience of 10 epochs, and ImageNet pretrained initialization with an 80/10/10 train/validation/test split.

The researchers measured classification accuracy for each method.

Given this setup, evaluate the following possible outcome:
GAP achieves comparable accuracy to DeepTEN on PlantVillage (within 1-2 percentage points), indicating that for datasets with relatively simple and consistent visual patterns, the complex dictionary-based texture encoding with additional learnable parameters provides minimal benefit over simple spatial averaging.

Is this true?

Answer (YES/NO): YES